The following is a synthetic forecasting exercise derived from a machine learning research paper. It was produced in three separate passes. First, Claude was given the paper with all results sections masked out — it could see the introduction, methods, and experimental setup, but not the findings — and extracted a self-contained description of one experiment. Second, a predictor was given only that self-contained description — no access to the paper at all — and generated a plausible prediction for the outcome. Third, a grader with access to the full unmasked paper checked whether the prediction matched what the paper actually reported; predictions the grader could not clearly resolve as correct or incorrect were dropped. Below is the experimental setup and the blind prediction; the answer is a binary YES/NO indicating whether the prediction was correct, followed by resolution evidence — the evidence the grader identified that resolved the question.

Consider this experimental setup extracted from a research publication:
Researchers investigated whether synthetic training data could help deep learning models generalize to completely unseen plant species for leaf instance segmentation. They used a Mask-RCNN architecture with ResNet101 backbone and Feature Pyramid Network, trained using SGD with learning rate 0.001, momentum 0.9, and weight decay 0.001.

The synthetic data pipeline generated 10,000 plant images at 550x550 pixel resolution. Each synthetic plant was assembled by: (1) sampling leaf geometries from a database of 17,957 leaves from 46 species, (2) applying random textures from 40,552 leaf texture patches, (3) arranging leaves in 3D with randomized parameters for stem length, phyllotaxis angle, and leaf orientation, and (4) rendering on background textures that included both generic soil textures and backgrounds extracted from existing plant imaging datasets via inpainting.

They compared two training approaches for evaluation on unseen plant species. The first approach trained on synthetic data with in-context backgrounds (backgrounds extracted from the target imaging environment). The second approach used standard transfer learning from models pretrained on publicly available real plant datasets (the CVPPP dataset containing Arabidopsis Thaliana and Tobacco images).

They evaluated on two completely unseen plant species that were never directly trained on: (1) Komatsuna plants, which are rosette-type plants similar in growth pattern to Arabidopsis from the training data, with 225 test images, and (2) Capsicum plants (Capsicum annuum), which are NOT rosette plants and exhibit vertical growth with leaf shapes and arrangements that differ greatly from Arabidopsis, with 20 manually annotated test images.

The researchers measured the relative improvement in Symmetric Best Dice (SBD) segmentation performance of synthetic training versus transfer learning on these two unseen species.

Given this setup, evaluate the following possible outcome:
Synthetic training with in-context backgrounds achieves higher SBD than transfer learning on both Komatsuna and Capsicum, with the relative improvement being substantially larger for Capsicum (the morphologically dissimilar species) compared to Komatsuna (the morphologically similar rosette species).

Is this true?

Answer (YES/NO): NO